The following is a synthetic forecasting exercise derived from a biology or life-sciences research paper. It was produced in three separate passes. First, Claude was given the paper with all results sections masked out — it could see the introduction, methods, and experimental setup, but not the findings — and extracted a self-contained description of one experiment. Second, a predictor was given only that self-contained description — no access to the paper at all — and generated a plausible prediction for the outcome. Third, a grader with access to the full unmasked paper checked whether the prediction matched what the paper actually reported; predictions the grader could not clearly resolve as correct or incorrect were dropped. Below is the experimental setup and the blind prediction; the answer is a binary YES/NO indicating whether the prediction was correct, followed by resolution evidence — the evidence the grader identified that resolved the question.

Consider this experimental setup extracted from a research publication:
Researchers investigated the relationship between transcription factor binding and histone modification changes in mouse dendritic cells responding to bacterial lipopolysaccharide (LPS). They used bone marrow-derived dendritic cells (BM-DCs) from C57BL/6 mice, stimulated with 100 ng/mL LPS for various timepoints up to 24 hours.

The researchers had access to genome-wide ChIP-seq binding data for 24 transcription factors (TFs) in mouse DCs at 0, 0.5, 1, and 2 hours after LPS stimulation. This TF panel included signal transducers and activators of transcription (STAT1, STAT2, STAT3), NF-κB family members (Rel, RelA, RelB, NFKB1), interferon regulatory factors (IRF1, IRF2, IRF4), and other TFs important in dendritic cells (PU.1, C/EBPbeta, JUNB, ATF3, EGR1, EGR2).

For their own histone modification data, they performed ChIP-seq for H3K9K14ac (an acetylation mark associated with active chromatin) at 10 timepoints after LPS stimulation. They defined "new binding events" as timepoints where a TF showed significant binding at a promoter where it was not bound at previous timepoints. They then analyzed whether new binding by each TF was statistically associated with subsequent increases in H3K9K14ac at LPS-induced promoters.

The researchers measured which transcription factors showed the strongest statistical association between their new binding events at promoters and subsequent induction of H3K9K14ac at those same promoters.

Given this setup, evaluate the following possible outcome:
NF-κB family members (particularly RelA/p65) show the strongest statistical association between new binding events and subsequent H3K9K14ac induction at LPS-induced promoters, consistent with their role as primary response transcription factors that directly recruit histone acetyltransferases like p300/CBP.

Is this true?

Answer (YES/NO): NO